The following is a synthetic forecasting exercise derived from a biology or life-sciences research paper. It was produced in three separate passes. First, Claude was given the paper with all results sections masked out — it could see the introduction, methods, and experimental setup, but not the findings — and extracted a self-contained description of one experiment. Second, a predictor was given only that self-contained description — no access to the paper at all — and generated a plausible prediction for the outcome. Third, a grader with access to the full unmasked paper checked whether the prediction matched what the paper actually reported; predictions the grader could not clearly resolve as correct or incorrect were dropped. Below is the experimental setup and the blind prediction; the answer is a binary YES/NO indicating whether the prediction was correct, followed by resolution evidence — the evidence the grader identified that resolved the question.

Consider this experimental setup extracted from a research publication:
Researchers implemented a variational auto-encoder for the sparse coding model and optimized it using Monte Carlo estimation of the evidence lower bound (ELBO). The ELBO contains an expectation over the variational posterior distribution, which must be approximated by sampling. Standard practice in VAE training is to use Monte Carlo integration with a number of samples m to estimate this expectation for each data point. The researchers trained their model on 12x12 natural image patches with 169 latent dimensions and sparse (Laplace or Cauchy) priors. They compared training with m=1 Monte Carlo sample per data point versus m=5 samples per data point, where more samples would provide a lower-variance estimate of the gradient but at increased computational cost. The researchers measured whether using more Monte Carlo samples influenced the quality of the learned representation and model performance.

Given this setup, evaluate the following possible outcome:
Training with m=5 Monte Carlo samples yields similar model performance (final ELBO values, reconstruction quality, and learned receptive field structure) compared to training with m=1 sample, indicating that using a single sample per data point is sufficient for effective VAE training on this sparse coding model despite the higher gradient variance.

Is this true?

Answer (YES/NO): YES